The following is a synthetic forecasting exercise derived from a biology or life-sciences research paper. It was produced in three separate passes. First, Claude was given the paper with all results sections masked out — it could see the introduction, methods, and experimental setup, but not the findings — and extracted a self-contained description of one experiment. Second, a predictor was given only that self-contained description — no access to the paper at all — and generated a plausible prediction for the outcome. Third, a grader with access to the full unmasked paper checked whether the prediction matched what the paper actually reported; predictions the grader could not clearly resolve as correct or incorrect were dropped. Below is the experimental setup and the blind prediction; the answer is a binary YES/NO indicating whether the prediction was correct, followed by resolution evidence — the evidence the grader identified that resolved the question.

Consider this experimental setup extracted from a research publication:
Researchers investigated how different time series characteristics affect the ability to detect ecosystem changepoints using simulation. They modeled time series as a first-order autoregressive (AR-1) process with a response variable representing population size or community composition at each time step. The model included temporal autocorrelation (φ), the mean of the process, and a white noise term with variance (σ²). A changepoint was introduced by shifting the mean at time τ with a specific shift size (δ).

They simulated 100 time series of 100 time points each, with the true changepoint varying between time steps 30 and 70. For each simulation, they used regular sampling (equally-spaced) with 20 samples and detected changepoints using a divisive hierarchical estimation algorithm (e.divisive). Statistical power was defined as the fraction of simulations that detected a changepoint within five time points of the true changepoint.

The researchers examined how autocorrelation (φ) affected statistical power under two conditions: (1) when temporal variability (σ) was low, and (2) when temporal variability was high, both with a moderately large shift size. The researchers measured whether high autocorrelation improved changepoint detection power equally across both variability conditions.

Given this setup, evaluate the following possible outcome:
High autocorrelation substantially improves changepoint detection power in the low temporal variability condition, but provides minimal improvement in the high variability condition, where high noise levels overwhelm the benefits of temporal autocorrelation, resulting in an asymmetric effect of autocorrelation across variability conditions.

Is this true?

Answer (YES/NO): NO